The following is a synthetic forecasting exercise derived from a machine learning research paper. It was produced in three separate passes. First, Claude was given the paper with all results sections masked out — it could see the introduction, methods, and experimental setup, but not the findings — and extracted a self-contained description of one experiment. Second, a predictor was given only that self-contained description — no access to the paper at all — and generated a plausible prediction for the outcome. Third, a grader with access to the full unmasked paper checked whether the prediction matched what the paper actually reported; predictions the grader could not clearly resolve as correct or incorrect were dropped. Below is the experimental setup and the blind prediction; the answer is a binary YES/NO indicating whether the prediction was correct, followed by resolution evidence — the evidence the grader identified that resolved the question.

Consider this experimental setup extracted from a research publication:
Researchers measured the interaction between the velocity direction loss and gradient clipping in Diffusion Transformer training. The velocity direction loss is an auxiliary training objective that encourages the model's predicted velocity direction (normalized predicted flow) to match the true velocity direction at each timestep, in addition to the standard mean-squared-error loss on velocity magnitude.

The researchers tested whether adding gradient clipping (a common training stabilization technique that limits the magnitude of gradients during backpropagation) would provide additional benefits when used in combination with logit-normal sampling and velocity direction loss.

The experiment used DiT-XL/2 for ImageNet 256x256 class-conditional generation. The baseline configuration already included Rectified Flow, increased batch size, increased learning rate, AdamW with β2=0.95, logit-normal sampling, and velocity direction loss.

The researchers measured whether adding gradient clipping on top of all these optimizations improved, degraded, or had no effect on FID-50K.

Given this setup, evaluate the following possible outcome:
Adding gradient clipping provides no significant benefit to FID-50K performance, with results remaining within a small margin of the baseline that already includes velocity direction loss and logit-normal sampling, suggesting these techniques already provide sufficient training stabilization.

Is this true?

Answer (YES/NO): NO